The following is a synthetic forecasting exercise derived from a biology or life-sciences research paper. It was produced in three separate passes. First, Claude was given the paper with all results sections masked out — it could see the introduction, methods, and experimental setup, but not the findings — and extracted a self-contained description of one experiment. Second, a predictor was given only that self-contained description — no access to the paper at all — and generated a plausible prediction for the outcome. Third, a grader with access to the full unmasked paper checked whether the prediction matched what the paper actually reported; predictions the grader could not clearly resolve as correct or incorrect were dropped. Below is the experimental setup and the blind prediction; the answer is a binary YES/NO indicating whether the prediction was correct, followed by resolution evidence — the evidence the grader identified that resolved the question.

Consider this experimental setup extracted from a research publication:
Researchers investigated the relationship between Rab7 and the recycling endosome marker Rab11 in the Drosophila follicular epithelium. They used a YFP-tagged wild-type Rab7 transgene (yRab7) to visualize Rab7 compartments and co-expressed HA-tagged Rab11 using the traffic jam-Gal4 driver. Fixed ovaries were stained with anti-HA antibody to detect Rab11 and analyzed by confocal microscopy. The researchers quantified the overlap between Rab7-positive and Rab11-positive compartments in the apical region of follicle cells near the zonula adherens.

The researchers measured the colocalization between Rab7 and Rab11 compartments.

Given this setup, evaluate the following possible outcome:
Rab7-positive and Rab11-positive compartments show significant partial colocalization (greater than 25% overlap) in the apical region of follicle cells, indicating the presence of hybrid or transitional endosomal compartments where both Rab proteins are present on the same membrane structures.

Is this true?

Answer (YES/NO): YES